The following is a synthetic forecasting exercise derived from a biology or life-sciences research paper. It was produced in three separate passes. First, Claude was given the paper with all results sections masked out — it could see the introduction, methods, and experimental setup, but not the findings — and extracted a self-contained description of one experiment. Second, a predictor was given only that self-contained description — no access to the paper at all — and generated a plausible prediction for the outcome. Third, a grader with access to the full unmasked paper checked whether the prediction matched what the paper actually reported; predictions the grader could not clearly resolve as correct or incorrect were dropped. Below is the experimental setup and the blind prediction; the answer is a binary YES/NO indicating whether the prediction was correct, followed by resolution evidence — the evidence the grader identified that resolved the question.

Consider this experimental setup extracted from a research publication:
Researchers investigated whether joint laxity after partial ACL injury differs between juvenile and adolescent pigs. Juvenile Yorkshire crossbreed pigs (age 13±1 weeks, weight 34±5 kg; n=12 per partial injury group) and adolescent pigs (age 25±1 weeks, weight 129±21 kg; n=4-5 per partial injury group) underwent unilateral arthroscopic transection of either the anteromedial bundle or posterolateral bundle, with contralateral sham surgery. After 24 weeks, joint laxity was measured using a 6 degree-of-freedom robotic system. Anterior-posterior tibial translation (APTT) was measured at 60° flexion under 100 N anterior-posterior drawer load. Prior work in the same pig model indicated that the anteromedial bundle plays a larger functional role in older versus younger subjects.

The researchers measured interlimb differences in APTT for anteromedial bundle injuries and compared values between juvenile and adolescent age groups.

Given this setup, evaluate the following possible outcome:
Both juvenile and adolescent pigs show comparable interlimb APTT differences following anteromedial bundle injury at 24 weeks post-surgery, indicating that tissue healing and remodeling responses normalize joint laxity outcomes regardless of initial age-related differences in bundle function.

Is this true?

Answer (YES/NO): YES